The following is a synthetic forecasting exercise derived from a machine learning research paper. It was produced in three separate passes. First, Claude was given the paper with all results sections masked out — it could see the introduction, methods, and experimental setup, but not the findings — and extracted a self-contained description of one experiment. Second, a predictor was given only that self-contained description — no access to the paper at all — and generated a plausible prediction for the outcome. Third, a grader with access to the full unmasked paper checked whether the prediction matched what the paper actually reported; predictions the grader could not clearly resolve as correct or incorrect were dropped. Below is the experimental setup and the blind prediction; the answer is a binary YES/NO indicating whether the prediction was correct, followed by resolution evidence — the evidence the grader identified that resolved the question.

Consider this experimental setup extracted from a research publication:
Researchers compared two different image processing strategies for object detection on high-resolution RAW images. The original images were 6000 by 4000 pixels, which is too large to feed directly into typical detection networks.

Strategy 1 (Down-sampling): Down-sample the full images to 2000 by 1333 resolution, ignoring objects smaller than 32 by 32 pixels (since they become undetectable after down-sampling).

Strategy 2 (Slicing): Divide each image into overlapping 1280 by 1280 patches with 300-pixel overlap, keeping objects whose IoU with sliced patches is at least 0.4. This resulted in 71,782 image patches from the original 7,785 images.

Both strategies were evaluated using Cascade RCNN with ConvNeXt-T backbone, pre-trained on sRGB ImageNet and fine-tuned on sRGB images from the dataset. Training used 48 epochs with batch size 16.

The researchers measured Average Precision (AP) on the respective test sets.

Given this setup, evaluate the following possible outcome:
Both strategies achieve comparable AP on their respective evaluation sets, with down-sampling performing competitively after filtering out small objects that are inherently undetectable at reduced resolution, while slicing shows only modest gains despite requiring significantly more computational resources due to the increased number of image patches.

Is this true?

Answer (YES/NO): NO